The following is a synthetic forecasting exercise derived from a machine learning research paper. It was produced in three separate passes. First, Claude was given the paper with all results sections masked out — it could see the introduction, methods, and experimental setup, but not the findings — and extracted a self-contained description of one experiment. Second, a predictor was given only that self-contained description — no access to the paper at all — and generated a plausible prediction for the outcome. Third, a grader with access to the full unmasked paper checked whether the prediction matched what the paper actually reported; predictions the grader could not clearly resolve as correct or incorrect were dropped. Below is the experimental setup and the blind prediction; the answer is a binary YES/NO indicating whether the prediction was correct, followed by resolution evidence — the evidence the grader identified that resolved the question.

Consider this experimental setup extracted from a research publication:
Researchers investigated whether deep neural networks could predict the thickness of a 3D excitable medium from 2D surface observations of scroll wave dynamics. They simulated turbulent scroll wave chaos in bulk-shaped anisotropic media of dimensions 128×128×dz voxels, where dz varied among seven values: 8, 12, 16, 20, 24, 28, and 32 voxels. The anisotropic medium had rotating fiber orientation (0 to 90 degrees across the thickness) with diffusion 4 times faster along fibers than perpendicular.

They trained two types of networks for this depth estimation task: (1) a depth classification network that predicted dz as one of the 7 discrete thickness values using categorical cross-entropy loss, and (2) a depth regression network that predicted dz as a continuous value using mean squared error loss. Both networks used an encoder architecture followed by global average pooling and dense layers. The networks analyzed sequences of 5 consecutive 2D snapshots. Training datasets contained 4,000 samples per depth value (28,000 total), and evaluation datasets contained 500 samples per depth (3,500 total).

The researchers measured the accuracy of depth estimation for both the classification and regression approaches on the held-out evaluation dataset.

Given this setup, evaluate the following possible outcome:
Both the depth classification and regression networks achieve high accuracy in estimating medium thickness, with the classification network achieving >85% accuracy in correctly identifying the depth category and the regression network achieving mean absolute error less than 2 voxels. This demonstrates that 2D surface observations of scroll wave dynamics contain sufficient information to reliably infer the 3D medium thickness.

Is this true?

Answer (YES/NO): NO